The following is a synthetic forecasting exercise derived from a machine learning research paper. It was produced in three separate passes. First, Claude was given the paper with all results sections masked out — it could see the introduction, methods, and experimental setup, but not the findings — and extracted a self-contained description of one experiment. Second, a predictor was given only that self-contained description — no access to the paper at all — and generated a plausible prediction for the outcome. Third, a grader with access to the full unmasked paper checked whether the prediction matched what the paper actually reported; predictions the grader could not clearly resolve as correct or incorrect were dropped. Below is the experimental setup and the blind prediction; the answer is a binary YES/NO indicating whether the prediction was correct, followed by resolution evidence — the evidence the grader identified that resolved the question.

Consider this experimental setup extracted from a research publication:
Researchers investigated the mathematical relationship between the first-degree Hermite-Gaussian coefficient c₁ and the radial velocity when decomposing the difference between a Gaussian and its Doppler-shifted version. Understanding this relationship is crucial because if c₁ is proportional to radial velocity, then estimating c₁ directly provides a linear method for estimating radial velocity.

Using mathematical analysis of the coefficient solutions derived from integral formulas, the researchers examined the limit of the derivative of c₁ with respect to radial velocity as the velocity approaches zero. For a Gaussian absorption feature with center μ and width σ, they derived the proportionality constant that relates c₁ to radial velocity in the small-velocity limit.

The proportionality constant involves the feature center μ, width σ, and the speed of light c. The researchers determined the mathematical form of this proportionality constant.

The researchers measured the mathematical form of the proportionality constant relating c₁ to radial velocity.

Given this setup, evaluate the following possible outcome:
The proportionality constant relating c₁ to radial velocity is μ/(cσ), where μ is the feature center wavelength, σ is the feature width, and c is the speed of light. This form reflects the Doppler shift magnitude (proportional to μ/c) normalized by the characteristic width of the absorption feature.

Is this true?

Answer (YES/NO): NO